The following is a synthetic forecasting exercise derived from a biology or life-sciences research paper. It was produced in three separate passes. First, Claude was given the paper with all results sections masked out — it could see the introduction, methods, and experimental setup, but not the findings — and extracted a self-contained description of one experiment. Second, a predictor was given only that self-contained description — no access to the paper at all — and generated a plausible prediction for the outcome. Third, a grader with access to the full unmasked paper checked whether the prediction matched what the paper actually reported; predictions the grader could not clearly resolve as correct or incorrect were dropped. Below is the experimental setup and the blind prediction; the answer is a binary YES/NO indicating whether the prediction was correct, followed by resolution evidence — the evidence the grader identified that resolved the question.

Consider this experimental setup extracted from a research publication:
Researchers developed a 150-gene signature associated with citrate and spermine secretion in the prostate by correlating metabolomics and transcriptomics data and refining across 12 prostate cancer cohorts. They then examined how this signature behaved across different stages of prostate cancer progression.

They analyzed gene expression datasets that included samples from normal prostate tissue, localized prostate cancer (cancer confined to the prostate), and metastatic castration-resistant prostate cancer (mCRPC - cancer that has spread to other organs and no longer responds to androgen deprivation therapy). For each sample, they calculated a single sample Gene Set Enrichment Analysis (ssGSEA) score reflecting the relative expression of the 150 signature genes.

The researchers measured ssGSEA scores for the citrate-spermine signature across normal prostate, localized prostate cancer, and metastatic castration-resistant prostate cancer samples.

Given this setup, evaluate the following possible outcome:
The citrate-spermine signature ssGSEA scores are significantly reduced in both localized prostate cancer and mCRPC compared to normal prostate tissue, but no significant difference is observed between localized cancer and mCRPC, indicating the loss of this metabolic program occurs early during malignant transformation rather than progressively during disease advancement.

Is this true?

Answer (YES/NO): NO